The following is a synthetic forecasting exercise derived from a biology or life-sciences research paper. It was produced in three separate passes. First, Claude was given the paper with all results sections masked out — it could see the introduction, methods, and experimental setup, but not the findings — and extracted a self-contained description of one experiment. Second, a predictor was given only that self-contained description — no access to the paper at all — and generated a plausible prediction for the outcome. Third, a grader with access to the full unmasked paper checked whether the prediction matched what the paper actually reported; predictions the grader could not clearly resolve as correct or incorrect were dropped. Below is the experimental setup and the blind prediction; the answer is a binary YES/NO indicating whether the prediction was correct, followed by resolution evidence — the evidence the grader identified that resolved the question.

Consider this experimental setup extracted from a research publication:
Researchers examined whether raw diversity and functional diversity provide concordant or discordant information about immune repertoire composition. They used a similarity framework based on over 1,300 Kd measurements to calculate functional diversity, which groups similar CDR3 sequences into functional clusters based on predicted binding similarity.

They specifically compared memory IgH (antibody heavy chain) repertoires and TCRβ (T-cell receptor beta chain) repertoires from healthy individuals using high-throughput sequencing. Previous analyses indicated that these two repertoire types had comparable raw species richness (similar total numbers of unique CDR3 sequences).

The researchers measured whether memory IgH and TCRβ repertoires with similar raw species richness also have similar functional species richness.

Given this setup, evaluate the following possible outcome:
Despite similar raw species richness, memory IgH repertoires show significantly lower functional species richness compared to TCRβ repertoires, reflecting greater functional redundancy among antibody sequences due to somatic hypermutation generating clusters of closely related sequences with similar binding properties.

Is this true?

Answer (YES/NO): NO